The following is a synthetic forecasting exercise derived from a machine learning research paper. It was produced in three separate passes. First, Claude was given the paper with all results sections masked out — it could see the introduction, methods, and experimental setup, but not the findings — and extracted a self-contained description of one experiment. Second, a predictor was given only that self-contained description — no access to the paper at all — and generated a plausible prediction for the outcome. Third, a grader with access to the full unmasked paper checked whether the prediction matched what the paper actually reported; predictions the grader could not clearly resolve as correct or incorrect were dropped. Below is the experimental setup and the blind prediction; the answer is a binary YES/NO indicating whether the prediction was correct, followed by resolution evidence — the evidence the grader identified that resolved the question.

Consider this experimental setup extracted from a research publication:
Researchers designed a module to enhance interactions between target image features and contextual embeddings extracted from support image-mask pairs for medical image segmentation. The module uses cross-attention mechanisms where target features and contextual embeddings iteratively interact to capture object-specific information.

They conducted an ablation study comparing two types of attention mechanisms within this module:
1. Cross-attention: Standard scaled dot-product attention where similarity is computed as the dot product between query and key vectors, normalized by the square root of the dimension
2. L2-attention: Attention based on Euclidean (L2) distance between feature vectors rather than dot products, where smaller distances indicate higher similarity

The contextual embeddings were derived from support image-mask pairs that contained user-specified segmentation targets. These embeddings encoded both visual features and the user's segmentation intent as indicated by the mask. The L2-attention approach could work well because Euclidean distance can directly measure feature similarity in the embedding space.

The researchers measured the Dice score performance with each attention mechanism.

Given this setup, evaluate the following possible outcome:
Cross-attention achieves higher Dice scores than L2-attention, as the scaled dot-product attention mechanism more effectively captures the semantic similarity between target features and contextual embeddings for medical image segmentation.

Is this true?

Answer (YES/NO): YES